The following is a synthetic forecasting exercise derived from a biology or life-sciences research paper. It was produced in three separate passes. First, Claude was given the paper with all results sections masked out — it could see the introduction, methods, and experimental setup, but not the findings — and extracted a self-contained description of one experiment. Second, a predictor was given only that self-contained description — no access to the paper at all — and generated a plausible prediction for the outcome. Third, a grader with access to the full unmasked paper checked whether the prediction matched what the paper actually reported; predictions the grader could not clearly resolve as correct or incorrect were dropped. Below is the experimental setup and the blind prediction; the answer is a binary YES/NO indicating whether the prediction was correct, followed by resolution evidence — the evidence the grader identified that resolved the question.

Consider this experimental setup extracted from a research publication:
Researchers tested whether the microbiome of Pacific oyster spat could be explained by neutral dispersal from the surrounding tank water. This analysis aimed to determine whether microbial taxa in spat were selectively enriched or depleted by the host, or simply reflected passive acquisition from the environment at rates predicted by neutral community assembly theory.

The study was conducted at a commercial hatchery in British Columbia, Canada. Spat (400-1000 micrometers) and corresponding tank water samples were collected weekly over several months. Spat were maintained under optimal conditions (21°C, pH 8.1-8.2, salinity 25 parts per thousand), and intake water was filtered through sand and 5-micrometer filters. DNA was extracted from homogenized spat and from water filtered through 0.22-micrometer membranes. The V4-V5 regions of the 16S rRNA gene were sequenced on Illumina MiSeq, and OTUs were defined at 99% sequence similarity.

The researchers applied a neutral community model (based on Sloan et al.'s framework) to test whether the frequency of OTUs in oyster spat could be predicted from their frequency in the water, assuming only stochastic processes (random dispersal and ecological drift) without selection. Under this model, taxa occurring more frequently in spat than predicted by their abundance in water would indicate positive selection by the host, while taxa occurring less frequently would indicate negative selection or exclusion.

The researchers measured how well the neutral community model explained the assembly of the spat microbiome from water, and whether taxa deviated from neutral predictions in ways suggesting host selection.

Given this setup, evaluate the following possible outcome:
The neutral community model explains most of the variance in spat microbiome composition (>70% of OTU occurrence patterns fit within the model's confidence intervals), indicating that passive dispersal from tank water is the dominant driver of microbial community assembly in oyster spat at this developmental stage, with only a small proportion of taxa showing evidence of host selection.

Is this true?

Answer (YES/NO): NO